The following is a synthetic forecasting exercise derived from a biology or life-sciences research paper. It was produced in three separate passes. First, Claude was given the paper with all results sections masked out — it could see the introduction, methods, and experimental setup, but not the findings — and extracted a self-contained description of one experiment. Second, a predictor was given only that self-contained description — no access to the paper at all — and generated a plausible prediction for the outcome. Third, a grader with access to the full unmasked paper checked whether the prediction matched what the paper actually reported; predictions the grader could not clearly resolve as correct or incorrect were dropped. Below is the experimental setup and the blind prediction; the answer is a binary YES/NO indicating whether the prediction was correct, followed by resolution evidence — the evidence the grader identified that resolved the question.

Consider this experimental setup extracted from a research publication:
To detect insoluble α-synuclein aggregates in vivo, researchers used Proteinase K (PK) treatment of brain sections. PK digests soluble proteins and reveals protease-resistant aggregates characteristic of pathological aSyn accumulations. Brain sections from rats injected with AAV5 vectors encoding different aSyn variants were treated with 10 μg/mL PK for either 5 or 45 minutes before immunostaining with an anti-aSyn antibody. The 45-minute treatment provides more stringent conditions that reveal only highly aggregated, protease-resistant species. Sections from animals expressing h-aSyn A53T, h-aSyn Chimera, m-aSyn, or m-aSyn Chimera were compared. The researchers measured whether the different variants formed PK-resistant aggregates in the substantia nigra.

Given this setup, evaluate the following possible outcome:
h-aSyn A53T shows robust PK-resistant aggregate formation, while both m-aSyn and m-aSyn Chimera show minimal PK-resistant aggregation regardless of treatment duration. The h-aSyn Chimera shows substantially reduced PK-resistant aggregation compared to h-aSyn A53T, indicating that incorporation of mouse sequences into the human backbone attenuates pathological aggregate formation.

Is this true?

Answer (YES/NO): NO